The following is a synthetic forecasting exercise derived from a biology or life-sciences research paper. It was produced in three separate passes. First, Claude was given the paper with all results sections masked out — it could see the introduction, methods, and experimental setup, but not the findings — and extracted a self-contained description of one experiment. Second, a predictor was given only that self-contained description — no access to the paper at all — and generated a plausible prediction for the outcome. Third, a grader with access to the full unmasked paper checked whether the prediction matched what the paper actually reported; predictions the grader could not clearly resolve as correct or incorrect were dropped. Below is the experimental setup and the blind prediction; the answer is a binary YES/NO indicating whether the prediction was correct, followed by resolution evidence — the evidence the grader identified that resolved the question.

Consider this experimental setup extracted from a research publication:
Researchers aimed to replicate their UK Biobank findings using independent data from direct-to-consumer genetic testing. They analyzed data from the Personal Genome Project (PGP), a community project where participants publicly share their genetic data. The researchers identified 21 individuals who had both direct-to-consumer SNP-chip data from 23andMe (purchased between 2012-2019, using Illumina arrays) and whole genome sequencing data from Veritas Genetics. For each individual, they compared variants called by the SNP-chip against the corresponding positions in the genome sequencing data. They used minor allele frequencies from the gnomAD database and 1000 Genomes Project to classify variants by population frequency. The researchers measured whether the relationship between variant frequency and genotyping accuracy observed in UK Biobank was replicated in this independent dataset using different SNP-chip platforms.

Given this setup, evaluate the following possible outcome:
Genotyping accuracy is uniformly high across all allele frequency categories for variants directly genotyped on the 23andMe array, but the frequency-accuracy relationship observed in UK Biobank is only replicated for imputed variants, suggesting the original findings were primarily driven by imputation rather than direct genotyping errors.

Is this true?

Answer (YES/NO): NO